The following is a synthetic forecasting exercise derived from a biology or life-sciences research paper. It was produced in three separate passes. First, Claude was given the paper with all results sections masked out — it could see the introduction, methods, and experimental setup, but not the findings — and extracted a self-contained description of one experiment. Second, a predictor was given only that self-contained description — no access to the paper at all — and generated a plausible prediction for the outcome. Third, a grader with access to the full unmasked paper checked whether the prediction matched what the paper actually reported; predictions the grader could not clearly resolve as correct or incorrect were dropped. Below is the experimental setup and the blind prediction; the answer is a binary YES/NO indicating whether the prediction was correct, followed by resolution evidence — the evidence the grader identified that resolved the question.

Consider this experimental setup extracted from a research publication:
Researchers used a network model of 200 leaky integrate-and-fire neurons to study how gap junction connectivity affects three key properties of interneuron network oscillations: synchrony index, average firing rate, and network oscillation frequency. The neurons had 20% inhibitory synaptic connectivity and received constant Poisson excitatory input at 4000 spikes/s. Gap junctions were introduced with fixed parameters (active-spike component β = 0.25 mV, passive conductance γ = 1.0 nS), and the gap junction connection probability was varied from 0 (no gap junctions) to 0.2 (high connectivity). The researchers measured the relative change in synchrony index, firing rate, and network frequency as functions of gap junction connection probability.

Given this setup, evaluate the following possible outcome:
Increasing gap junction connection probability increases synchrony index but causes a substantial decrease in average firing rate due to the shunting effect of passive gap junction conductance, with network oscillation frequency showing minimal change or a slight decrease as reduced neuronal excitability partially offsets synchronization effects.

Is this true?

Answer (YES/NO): NO